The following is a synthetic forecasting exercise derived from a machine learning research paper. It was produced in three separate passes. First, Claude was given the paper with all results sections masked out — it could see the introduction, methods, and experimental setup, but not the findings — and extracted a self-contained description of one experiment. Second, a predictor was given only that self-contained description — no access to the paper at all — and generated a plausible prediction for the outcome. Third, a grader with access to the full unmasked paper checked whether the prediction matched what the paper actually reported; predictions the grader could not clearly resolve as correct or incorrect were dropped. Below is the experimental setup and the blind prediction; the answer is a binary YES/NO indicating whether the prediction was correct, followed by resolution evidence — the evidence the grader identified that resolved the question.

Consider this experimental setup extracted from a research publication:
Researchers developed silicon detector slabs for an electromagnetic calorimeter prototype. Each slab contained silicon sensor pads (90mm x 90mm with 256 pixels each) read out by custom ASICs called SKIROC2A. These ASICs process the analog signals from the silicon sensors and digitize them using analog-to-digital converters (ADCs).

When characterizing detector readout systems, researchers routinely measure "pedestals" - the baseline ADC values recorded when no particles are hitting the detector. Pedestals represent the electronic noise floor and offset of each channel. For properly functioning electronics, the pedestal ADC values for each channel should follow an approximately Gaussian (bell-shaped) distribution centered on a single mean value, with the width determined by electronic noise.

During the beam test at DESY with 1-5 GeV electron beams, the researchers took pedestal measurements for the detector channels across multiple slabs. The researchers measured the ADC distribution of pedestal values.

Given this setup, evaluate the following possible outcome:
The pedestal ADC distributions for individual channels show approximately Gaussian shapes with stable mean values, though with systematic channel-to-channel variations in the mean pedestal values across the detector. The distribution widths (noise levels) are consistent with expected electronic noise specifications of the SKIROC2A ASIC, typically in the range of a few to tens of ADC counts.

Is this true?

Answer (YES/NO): NO